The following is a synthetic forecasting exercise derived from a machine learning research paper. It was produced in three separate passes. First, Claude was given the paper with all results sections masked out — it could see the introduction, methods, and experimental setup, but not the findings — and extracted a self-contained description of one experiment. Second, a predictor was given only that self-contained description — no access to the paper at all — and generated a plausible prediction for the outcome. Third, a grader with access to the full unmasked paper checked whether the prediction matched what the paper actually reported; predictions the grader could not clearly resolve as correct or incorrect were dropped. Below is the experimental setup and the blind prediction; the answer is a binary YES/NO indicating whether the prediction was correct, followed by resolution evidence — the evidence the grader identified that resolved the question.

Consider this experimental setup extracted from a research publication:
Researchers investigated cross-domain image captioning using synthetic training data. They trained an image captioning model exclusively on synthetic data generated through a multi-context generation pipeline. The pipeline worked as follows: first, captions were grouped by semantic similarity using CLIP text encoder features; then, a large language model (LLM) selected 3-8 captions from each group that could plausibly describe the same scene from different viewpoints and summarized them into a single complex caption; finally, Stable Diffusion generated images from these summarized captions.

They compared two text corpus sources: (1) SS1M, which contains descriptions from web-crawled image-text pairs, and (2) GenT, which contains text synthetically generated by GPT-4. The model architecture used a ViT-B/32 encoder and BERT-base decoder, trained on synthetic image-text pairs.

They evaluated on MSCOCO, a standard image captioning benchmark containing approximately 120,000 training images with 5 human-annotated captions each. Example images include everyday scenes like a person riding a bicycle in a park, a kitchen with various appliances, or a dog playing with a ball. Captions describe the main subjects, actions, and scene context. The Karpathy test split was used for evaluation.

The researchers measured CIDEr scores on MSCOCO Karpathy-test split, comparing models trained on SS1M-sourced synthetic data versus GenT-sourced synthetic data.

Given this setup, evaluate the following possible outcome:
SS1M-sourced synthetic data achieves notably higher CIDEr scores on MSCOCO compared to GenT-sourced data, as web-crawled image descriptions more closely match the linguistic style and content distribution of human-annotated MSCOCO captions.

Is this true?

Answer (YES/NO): YES